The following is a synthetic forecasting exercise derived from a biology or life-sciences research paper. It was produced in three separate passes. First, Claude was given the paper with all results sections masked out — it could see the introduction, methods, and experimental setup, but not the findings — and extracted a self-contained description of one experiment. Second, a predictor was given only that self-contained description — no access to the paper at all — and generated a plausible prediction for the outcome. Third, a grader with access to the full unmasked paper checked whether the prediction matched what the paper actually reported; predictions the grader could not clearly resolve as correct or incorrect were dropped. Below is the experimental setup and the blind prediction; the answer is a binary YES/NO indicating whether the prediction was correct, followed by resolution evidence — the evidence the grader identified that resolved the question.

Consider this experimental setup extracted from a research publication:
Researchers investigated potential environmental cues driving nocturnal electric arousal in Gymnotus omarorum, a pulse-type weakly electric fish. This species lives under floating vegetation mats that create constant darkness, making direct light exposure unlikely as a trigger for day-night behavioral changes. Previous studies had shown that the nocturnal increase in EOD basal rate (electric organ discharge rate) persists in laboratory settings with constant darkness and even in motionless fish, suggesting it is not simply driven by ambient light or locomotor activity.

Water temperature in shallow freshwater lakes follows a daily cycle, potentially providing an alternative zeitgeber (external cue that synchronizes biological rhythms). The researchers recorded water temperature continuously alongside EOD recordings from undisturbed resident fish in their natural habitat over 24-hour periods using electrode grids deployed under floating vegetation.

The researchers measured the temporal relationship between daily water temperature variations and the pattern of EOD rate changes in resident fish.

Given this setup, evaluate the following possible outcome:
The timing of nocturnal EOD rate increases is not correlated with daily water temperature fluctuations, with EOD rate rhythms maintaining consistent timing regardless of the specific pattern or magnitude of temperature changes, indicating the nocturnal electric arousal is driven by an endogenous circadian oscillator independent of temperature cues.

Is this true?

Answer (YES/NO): NO